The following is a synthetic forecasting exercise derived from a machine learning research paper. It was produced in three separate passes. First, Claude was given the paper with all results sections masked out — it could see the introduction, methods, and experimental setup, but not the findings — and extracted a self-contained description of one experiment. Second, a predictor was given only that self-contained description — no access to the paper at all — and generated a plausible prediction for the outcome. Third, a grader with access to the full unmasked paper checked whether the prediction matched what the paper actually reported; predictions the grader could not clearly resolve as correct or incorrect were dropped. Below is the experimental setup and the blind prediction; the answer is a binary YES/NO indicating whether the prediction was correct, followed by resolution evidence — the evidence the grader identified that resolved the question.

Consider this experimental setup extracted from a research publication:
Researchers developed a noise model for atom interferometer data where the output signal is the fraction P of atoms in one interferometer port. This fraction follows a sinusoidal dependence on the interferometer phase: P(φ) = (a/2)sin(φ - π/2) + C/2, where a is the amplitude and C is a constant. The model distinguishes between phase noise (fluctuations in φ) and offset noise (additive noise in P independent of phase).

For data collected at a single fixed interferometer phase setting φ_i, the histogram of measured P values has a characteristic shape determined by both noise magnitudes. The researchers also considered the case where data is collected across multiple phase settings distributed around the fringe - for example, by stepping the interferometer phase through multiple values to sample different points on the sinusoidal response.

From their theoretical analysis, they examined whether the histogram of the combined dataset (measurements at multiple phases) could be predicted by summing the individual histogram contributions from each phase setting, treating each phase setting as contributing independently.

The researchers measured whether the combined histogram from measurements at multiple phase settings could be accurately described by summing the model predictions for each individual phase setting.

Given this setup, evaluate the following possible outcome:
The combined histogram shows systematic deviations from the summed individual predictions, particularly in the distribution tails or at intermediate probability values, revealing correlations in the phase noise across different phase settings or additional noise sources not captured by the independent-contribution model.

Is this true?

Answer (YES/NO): NO